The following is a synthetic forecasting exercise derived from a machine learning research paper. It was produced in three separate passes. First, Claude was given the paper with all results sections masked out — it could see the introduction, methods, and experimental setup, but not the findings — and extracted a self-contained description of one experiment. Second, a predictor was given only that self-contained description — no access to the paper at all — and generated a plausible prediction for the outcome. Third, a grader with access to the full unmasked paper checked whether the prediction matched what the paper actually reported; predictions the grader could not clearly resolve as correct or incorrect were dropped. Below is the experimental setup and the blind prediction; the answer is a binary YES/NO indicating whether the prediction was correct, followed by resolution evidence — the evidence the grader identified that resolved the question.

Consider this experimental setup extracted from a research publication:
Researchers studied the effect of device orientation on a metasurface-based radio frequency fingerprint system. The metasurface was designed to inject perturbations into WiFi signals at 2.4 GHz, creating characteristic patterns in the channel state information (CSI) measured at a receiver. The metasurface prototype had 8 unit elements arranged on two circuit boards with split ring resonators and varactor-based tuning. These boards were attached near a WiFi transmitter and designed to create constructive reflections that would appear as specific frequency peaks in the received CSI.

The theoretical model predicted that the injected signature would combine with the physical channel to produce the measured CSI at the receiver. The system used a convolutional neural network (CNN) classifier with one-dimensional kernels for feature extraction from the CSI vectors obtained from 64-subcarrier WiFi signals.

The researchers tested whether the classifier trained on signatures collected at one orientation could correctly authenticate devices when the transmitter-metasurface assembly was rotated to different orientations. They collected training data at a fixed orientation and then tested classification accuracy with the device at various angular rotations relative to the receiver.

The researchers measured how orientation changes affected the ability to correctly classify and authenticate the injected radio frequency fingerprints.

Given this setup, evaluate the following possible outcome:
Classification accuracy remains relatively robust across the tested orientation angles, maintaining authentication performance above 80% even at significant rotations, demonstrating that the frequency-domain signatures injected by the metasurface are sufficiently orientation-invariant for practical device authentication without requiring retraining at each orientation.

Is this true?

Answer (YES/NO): YES